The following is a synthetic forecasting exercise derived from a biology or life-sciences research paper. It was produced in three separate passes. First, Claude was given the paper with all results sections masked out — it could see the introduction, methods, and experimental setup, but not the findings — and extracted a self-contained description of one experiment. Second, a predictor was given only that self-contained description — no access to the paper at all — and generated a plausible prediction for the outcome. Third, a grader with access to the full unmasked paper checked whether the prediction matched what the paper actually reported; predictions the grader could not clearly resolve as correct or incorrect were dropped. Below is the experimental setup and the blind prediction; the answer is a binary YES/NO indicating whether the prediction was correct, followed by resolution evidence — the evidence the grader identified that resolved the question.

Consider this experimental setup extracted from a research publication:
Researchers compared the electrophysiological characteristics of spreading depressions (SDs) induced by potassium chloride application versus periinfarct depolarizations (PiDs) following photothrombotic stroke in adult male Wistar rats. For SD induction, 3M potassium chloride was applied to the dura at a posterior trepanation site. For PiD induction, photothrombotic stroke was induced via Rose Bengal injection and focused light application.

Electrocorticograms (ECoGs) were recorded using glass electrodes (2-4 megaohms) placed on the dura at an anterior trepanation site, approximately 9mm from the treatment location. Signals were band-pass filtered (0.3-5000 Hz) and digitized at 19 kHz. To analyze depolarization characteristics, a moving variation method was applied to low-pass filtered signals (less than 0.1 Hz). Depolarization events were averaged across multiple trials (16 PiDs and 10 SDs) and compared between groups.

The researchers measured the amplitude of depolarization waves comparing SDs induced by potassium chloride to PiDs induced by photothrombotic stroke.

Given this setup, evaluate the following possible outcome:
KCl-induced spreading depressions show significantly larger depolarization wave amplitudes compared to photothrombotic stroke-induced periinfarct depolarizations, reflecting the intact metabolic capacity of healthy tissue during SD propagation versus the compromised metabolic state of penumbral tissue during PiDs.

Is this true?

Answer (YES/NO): NO